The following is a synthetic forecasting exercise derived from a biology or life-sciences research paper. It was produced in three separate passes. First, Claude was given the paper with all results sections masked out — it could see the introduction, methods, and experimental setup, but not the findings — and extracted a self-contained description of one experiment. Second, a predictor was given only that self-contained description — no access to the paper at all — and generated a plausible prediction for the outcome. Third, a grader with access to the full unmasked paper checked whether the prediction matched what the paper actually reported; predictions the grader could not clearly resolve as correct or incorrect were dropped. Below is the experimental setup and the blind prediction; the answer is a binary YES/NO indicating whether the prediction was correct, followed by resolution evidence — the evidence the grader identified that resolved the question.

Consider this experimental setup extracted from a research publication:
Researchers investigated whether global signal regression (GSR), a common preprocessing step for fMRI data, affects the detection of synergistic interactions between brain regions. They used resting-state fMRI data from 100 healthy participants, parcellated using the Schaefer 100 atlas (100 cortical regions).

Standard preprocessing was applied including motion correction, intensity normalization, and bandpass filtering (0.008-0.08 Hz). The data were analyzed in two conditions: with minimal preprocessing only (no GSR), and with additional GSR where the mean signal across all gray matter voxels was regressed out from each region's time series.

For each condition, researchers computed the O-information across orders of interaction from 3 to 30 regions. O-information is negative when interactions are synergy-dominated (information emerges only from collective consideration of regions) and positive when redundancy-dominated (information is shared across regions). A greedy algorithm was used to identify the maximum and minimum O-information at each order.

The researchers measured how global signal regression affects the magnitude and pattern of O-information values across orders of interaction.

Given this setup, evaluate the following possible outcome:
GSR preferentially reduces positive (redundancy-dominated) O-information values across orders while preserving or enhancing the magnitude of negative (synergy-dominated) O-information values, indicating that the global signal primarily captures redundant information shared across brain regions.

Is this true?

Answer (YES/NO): NO